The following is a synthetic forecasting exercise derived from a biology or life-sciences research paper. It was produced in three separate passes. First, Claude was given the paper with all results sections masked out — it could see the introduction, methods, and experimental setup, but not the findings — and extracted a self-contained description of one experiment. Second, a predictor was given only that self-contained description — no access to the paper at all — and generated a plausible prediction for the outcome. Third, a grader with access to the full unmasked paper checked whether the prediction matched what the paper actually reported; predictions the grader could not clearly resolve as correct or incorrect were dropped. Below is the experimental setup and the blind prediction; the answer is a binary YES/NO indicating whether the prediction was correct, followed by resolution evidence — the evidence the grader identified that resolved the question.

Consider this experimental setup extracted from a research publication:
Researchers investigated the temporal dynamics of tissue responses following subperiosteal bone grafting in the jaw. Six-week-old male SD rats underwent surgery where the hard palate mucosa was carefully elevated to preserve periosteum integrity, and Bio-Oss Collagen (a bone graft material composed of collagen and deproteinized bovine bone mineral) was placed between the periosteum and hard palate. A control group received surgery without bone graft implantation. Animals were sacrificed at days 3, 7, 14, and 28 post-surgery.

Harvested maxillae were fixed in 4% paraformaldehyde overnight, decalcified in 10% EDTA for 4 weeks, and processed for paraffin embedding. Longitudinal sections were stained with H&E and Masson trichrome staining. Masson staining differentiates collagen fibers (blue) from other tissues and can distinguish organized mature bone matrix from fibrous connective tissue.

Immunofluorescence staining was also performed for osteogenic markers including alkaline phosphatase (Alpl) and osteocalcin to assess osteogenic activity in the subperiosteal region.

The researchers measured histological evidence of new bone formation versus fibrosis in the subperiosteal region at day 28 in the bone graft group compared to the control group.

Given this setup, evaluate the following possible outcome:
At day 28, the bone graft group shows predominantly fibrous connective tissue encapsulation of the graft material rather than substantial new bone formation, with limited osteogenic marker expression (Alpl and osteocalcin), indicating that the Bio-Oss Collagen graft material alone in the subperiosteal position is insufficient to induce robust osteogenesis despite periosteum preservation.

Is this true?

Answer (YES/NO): NO